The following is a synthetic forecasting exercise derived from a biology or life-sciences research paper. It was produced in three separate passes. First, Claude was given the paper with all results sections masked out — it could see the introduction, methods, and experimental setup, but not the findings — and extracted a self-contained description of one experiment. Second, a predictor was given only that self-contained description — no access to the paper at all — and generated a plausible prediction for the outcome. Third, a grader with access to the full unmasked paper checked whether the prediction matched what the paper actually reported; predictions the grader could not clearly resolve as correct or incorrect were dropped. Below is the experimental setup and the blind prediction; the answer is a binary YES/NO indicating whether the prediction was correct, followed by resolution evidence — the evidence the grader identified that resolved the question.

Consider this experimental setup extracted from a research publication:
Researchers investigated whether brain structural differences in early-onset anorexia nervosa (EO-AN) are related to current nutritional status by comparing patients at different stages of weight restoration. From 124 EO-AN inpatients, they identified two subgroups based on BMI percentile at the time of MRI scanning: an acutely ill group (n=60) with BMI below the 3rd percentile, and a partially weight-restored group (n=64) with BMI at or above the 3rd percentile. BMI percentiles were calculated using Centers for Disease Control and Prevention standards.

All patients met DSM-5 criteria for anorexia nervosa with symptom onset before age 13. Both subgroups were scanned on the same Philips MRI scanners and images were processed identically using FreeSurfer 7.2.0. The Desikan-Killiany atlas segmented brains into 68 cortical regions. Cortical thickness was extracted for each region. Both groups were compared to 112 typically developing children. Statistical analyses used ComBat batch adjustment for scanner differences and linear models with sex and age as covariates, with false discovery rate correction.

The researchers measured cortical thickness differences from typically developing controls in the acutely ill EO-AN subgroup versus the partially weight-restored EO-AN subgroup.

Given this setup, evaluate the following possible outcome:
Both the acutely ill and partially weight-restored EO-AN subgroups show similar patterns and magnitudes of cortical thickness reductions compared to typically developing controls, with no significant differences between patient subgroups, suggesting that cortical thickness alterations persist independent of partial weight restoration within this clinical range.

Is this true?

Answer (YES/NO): NO